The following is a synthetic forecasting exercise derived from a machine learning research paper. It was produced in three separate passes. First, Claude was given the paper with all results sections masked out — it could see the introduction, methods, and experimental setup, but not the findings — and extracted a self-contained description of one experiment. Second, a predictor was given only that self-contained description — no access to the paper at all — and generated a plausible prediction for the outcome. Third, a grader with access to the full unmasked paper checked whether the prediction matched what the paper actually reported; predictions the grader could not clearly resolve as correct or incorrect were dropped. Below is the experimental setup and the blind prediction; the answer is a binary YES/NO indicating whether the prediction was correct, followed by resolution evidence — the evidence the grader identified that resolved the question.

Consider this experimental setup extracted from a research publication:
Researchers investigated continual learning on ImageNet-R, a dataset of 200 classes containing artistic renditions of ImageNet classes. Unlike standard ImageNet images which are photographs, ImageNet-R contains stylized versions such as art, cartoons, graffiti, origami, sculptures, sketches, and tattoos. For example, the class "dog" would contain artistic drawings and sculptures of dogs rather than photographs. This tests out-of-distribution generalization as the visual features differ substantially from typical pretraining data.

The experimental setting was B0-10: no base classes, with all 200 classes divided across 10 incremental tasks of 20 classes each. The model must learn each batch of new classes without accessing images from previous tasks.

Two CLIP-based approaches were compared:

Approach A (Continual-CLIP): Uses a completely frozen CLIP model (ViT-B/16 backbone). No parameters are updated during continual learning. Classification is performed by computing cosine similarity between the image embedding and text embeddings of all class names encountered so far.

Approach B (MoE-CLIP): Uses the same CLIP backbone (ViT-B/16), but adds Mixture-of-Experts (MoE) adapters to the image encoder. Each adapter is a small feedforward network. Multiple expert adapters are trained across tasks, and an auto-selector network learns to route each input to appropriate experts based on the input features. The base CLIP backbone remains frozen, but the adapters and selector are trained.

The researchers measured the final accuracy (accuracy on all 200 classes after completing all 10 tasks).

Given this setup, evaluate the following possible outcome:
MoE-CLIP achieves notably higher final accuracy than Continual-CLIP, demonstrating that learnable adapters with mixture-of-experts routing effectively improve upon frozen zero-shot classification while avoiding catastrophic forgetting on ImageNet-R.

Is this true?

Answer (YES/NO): YES